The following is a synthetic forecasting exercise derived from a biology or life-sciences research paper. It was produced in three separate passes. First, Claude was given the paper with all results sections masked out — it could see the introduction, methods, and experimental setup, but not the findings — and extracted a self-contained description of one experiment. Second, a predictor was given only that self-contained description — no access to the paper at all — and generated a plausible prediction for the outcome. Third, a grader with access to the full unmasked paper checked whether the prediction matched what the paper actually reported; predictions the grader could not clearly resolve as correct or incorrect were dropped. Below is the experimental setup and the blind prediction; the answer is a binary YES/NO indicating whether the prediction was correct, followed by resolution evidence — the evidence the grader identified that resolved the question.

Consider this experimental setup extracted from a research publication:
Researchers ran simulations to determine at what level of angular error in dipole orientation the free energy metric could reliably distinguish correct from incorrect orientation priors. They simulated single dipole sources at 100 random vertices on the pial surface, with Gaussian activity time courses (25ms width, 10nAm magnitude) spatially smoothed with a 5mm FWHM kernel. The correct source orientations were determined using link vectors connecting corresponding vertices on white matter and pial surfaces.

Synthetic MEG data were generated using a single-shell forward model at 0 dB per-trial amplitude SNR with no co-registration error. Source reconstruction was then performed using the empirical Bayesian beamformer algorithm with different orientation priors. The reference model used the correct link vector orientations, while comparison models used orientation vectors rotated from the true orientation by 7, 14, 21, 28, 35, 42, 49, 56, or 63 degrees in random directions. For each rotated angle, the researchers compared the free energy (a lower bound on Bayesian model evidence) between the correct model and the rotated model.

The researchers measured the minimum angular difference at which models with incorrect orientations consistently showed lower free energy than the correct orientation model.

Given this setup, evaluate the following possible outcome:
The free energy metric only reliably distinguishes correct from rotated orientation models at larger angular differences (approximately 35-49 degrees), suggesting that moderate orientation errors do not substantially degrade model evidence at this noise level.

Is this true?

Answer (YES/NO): NO